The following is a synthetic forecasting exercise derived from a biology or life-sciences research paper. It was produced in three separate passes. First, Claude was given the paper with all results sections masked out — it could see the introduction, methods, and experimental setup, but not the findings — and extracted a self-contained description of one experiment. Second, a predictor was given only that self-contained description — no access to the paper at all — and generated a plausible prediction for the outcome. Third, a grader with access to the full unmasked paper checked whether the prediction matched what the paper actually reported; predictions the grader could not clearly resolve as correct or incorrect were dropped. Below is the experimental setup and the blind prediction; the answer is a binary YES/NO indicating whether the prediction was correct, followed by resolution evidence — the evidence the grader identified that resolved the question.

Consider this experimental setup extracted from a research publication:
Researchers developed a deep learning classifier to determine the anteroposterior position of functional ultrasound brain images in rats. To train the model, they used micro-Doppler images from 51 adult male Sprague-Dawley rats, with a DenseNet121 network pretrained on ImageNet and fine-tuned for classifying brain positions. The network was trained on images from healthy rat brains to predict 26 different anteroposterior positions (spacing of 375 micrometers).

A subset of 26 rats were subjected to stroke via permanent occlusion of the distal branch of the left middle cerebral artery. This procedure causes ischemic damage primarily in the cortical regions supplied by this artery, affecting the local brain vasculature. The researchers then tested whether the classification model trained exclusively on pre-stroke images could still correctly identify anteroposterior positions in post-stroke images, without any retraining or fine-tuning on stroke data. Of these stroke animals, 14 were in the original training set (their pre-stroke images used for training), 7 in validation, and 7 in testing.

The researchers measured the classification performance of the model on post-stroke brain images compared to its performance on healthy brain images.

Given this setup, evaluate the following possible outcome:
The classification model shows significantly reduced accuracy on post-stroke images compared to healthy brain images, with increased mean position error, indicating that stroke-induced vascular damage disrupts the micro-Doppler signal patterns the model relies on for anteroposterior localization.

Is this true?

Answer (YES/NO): NO